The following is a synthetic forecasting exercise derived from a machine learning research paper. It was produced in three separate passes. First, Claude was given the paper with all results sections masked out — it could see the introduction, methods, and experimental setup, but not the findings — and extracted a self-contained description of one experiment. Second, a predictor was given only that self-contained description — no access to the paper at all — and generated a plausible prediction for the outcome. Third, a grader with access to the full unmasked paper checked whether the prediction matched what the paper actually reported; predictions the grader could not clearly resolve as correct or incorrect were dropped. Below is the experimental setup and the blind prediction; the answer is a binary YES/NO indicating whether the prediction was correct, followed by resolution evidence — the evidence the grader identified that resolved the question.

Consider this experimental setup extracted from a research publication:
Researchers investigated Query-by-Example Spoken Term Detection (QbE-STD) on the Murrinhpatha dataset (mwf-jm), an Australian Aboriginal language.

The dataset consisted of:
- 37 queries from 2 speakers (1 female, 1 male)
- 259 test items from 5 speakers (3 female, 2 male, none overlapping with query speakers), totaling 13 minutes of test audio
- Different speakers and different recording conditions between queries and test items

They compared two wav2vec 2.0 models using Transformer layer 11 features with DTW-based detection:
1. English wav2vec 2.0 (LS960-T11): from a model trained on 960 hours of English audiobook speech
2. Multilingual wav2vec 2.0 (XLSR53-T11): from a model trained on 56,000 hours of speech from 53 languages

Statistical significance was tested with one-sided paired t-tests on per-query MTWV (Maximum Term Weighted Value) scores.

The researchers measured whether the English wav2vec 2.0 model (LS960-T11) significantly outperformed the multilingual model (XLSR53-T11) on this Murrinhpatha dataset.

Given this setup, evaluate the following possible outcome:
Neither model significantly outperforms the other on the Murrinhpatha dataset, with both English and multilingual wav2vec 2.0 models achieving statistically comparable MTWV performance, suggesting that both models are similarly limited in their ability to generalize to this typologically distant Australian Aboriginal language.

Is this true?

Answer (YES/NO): YES